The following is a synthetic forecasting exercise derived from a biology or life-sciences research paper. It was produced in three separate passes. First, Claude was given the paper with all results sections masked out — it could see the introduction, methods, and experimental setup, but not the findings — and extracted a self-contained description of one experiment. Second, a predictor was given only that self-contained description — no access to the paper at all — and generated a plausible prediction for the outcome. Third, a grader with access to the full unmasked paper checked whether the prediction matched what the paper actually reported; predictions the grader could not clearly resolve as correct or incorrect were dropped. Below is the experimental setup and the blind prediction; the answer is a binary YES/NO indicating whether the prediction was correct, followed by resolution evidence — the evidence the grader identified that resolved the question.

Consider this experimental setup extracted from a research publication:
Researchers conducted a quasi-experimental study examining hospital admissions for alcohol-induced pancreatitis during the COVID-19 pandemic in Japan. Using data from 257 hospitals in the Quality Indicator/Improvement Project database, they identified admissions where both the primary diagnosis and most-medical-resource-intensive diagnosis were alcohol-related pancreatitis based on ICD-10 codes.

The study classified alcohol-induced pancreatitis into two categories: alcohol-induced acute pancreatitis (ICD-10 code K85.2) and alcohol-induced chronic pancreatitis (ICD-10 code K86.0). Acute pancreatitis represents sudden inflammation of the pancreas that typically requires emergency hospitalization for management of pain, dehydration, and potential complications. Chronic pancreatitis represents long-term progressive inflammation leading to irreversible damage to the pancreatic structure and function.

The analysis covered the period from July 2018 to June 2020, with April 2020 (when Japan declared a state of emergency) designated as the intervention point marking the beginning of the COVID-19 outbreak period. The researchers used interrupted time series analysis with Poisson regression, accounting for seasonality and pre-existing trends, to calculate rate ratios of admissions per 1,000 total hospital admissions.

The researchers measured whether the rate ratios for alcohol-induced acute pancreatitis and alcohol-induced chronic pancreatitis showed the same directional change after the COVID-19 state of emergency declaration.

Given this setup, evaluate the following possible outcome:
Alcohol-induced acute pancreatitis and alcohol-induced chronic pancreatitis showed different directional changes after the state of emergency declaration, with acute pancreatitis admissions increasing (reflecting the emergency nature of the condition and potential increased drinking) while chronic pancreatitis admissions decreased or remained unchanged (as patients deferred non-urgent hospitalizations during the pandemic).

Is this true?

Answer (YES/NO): YES